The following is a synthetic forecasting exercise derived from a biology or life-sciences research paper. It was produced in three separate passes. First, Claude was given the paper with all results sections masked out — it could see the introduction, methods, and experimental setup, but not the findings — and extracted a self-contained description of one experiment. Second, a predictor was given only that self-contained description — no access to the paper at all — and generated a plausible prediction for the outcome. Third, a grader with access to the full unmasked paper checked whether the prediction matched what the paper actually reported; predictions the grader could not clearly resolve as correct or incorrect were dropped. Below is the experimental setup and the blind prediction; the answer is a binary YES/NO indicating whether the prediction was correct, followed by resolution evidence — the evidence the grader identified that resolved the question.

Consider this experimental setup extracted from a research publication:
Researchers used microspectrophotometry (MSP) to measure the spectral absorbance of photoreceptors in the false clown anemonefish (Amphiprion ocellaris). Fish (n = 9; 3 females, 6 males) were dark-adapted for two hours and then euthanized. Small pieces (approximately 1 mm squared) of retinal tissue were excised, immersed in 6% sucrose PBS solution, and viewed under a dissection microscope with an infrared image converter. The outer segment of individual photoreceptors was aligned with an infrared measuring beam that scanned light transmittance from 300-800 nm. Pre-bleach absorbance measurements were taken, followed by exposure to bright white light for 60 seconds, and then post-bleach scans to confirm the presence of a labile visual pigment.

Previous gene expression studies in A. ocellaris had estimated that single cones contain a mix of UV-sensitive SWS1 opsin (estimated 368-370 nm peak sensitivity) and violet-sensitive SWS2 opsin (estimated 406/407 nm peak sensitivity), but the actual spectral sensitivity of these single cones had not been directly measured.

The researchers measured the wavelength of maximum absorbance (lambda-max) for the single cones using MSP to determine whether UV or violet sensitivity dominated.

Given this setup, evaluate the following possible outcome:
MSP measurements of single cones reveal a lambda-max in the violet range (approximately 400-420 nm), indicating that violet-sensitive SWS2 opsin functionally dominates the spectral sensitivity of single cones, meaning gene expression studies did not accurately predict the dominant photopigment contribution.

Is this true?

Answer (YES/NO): NO